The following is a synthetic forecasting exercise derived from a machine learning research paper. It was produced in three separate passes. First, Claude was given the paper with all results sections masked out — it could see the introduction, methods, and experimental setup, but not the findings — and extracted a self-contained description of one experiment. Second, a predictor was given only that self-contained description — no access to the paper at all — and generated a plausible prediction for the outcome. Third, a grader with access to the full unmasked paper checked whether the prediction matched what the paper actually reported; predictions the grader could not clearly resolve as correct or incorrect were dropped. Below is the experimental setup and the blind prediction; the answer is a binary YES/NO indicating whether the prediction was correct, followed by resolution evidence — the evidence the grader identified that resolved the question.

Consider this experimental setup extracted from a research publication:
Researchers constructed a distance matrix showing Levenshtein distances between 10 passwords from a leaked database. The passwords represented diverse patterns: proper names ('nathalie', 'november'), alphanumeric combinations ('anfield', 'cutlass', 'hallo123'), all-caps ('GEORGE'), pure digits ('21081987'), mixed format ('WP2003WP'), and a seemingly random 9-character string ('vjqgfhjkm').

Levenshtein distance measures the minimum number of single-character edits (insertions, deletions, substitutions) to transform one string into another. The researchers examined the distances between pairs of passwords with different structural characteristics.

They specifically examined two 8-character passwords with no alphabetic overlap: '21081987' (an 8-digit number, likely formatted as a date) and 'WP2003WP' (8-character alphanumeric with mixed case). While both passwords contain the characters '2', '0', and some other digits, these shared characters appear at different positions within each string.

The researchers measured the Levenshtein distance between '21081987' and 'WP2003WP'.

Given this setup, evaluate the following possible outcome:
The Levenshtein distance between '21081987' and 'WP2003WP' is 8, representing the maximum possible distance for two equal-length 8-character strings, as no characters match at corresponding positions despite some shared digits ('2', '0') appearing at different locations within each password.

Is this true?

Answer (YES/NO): YES